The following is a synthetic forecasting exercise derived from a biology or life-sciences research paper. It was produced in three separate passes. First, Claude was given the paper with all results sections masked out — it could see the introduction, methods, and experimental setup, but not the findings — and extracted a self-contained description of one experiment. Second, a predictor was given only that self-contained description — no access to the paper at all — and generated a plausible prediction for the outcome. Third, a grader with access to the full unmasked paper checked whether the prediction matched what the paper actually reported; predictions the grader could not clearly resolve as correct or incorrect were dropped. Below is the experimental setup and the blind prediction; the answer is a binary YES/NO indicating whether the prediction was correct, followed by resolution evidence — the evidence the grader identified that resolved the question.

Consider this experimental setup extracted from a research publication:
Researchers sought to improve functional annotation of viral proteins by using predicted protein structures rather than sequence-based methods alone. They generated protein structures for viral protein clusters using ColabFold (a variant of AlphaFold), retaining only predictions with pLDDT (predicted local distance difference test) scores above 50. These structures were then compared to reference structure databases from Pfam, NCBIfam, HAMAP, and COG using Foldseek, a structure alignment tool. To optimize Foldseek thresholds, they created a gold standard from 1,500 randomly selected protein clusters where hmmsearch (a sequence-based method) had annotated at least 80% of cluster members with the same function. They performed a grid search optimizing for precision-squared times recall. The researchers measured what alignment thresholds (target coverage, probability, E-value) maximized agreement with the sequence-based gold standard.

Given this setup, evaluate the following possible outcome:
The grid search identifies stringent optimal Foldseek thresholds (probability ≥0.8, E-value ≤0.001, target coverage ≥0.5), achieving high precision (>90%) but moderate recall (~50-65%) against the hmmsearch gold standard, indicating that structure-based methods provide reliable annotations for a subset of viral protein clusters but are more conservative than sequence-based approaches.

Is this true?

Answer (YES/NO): NO